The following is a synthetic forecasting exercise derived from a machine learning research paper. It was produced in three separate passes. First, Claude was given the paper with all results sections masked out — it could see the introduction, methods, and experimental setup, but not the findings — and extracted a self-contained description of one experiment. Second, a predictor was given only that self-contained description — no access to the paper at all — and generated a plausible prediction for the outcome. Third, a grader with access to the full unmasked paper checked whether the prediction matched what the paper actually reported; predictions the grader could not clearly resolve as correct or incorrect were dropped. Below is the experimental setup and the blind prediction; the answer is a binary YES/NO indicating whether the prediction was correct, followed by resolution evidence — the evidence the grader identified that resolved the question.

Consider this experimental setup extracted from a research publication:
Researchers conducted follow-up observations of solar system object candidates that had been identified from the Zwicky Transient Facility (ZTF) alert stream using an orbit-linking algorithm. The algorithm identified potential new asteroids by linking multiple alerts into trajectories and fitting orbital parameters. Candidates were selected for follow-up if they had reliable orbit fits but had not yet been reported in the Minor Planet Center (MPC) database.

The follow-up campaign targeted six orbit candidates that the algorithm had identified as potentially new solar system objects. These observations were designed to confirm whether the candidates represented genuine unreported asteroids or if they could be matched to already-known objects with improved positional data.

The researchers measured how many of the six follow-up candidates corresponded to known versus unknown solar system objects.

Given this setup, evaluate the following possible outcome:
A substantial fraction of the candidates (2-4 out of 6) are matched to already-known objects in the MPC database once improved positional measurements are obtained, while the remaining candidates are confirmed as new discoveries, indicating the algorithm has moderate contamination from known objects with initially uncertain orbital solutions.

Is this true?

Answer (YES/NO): NO